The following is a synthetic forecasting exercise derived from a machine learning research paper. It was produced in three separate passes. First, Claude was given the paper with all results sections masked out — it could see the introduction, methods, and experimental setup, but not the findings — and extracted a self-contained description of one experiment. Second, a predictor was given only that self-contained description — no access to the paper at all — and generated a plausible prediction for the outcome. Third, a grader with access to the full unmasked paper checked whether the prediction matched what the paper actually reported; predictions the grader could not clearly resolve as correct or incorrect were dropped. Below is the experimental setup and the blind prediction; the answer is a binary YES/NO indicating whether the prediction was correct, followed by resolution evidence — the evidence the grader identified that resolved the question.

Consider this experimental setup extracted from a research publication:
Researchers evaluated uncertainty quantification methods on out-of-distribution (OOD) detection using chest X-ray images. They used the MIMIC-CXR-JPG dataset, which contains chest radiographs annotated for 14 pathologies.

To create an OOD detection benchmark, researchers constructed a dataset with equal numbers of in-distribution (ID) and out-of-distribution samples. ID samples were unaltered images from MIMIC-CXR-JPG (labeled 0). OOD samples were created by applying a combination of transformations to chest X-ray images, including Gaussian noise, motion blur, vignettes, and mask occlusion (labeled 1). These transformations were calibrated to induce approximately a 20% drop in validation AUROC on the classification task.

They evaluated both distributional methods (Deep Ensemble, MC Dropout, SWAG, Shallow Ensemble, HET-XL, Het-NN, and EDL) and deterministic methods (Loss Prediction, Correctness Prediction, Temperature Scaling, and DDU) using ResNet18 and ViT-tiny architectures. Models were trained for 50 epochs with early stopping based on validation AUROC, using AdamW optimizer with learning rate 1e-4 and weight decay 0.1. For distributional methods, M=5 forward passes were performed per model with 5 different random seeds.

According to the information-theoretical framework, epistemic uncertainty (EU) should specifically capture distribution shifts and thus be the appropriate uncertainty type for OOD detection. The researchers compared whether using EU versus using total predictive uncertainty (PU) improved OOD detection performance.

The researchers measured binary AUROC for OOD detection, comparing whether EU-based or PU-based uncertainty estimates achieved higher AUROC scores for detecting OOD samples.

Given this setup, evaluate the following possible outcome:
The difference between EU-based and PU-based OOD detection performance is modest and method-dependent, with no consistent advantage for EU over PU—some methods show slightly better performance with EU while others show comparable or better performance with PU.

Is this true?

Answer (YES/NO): YES